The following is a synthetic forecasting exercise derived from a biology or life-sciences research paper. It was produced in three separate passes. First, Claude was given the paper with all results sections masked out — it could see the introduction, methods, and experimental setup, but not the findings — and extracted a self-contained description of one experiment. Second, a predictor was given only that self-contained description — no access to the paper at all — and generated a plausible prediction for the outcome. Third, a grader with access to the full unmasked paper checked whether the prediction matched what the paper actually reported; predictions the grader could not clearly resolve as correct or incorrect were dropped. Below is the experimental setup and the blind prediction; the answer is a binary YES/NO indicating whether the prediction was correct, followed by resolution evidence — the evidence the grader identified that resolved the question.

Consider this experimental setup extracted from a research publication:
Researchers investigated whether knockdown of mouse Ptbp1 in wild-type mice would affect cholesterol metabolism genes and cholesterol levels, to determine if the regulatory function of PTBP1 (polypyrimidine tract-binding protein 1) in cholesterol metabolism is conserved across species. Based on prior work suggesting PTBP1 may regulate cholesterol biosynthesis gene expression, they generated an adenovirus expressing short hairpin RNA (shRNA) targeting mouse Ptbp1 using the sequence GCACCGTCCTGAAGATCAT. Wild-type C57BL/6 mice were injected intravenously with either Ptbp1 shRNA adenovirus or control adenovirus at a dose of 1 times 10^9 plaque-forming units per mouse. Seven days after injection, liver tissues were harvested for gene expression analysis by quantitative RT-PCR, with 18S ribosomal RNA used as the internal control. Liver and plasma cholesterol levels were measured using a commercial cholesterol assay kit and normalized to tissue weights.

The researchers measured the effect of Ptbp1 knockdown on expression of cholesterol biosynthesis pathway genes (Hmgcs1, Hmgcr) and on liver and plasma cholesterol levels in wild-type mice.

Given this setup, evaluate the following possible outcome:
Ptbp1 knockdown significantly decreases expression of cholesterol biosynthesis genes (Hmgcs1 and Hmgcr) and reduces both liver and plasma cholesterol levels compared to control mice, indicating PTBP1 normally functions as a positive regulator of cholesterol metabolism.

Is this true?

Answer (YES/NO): NO